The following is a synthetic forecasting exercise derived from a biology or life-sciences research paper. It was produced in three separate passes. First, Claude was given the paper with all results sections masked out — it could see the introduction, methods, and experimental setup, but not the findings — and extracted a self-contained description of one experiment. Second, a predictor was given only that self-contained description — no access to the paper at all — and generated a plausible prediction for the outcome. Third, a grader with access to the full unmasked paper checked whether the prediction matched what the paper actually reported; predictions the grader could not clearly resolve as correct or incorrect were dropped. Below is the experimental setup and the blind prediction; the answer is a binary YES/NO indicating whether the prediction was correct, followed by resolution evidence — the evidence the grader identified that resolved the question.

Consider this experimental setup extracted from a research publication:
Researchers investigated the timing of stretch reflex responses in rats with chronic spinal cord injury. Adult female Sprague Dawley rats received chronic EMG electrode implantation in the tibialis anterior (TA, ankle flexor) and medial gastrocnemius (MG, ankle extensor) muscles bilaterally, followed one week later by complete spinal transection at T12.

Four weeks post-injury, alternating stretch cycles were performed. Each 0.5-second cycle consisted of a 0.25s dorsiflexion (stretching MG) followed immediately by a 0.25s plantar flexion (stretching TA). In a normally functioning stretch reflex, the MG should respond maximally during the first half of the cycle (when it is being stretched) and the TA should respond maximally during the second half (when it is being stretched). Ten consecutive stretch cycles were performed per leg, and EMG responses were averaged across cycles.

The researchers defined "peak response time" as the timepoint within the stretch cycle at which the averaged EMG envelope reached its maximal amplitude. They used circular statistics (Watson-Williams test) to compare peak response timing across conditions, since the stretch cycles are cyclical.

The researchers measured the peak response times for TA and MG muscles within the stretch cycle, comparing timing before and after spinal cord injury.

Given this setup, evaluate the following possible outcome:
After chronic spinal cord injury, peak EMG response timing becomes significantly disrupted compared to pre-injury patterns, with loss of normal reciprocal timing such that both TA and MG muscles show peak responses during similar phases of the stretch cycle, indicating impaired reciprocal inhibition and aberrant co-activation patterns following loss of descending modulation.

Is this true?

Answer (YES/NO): YES